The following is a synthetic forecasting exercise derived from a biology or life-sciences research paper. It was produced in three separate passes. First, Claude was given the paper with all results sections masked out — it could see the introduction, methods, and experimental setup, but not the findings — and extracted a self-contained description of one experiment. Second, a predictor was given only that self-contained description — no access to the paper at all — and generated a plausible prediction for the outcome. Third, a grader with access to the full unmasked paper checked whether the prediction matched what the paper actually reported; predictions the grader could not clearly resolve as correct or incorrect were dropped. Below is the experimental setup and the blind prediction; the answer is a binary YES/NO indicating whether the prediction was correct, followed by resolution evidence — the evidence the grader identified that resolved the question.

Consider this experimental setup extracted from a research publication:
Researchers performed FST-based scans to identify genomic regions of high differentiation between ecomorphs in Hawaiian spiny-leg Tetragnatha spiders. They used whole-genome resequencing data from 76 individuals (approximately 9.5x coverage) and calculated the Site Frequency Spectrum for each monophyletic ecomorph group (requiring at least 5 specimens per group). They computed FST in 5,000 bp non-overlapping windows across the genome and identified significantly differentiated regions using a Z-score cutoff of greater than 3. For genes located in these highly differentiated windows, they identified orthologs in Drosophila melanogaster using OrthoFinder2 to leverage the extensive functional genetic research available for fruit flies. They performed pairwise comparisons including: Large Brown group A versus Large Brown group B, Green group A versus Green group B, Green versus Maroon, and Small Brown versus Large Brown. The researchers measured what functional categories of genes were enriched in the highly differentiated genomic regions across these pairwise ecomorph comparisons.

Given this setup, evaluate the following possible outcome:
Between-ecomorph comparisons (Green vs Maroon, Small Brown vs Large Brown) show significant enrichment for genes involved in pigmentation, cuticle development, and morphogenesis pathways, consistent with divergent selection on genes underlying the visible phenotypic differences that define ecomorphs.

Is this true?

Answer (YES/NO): NO